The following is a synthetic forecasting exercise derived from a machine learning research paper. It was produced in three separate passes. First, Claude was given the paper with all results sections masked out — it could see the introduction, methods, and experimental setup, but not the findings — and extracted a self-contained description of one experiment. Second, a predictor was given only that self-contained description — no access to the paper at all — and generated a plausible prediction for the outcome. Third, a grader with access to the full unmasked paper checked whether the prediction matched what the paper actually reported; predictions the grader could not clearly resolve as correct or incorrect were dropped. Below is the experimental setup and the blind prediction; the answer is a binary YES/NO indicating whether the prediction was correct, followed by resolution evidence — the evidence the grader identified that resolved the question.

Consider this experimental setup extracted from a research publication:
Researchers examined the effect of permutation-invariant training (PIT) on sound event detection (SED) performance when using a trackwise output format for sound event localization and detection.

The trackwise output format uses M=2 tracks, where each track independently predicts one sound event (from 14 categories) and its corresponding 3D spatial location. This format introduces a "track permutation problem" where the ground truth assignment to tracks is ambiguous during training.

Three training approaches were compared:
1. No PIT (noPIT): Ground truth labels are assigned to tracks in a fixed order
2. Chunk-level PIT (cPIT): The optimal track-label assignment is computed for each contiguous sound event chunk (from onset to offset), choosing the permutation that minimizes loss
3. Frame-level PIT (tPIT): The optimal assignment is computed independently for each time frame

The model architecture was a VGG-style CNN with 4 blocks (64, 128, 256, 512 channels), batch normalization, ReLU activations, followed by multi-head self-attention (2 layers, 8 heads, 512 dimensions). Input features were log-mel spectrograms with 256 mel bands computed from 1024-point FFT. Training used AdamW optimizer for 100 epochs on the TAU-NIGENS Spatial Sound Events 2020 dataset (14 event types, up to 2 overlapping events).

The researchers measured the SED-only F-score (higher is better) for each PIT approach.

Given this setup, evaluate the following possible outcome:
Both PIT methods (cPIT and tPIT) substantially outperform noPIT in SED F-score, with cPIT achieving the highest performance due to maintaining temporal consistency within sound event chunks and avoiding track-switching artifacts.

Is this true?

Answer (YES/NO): NO